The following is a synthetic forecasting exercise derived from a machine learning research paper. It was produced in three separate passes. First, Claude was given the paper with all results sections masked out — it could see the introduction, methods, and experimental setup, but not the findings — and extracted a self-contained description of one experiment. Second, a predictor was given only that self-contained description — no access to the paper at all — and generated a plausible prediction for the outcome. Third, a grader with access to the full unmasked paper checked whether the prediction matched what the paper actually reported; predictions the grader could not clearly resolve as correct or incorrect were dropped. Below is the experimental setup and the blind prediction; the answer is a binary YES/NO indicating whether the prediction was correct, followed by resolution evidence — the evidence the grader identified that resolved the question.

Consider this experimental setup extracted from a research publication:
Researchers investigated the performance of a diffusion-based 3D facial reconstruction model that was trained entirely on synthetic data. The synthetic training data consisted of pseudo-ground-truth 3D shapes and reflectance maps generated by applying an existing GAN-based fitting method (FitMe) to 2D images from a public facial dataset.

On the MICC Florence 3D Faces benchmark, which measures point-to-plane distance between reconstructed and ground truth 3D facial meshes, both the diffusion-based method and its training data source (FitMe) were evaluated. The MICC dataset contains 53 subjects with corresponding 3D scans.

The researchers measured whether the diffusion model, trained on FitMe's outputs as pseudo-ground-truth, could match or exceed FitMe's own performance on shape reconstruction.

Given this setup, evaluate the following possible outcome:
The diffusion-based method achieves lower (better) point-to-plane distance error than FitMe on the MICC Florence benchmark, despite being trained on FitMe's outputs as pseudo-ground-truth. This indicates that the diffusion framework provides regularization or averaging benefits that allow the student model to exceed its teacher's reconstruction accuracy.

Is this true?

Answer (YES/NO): NO